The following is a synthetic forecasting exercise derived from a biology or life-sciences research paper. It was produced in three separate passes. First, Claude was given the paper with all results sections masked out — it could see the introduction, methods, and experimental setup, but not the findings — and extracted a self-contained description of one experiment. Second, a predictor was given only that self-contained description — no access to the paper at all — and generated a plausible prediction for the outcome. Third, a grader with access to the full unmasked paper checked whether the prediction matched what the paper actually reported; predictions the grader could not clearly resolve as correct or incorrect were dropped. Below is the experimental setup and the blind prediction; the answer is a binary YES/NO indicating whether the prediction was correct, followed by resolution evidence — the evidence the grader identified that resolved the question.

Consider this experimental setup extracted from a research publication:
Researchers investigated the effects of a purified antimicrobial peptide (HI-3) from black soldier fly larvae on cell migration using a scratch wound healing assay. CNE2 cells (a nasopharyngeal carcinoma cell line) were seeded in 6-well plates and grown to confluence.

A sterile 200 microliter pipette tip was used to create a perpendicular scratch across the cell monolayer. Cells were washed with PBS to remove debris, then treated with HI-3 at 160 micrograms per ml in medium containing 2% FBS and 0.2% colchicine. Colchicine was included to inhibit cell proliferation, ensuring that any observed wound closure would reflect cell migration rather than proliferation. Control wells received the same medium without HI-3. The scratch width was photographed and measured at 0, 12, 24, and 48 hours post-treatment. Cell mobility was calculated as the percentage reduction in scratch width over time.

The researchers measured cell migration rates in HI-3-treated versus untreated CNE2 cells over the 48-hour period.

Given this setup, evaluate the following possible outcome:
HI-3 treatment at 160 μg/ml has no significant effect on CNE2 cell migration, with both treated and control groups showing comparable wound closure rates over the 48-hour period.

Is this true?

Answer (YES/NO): NO